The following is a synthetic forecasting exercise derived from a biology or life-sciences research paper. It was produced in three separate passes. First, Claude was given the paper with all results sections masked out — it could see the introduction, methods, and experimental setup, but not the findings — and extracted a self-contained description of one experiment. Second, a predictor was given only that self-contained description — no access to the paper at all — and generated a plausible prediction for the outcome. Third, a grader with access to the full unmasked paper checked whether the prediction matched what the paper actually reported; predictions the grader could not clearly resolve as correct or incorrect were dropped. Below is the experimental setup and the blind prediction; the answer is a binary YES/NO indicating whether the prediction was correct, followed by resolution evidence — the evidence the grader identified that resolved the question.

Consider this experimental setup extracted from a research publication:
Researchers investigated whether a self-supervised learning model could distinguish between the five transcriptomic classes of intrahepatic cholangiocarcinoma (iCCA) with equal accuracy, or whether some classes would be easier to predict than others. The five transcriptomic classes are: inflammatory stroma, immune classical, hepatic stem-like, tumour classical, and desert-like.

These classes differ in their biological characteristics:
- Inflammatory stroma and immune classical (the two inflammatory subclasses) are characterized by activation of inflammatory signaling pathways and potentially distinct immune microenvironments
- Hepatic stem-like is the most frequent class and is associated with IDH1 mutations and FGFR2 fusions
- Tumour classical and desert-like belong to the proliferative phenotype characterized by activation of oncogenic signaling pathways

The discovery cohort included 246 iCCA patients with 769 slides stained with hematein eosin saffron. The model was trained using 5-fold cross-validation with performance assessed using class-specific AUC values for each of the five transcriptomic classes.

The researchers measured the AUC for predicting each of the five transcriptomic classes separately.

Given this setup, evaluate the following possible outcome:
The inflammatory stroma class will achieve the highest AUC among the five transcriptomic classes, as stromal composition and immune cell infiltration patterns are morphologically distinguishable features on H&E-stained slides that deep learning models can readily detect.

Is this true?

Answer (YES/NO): NO